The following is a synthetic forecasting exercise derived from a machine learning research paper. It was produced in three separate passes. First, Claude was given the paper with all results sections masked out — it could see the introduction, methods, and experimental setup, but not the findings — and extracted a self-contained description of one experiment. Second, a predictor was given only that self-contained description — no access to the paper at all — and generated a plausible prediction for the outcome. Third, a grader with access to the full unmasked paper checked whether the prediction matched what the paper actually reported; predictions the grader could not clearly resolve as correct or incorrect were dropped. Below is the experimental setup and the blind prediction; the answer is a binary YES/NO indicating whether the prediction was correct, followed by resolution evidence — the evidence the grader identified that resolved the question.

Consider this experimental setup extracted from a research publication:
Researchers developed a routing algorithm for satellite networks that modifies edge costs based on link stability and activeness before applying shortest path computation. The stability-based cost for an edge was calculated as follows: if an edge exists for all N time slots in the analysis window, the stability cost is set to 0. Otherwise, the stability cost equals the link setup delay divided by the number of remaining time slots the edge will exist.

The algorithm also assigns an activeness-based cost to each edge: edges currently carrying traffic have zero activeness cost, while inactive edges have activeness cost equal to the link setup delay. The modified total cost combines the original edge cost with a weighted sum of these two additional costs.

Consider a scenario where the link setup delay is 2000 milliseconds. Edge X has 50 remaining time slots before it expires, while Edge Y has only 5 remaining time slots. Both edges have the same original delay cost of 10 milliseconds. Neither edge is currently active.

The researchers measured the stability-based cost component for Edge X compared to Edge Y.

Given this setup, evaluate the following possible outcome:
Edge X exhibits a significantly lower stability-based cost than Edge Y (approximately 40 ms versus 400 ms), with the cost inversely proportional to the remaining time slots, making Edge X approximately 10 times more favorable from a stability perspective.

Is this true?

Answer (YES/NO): YES